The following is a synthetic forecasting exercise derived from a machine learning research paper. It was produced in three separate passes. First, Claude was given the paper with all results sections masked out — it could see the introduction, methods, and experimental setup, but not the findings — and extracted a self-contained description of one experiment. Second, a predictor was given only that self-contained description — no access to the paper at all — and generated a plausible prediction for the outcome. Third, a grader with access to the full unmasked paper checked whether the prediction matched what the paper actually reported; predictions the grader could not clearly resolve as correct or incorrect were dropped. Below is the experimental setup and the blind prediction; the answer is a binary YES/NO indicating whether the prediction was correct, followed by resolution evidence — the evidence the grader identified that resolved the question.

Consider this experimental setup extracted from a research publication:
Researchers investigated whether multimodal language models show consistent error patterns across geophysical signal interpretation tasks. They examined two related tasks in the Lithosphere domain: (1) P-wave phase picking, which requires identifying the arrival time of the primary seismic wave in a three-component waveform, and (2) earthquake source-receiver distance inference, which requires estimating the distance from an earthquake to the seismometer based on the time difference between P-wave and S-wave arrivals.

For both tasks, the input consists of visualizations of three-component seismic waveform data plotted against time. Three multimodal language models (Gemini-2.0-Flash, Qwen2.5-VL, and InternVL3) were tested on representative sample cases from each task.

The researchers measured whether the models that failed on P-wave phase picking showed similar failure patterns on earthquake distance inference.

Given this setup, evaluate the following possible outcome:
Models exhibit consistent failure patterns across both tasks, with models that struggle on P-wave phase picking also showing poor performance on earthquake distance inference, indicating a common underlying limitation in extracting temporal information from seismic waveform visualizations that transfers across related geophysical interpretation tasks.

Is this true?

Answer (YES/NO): NO